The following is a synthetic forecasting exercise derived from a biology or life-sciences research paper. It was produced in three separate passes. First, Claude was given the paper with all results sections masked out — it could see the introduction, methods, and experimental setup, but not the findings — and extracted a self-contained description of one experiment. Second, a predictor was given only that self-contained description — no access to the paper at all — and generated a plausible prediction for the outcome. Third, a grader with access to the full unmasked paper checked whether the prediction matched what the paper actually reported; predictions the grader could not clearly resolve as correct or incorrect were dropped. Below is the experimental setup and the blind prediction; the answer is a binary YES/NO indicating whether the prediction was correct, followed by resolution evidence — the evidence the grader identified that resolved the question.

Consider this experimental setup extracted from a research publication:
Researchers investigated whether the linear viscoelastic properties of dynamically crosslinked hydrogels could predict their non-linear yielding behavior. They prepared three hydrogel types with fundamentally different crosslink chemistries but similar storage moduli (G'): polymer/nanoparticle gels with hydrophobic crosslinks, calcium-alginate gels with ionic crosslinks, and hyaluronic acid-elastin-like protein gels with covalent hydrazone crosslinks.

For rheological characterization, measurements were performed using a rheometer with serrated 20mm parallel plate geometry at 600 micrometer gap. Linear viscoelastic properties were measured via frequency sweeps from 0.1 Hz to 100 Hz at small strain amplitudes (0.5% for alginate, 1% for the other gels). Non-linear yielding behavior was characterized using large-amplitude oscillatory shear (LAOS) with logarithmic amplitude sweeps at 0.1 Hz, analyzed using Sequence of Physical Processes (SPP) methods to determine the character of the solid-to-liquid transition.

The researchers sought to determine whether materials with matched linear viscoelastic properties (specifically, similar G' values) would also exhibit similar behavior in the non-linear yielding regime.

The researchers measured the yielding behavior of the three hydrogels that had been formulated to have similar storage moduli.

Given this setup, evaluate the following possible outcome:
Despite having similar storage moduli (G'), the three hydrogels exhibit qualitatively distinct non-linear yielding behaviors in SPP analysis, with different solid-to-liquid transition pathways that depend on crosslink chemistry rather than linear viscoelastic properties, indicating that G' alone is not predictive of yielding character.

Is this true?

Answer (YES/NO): YES